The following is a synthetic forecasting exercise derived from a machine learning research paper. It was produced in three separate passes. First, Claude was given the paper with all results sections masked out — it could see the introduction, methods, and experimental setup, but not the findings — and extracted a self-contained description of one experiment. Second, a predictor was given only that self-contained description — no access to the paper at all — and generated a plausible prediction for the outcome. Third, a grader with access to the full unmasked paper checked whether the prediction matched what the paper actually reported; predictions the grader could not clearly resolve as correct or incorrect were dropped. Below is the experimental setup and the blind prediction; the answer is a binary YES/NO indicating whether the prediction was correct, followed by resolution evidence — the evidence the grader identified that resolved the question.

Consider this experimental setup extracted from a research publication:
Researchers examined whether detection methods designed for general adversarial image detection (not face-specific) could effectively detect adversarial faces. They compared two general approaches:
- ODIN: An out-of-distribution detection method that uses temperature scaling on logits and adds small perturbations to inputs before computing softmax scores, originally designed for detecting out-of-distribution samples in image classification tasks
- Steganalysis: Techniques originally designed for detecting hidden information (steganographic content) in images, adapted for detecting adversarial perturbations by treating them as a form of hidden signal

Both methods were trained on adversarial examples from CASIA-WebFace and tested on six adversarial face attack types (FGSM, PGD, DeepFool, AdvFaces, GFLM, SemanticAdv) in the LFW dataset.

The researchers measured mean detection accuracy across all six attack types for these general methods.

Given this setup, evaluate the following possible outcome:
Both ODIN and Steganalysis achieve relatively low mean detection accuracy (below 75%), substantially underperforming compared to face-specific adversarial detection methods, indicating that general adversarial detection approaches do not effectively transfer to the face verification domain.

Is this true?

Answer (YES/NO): NO